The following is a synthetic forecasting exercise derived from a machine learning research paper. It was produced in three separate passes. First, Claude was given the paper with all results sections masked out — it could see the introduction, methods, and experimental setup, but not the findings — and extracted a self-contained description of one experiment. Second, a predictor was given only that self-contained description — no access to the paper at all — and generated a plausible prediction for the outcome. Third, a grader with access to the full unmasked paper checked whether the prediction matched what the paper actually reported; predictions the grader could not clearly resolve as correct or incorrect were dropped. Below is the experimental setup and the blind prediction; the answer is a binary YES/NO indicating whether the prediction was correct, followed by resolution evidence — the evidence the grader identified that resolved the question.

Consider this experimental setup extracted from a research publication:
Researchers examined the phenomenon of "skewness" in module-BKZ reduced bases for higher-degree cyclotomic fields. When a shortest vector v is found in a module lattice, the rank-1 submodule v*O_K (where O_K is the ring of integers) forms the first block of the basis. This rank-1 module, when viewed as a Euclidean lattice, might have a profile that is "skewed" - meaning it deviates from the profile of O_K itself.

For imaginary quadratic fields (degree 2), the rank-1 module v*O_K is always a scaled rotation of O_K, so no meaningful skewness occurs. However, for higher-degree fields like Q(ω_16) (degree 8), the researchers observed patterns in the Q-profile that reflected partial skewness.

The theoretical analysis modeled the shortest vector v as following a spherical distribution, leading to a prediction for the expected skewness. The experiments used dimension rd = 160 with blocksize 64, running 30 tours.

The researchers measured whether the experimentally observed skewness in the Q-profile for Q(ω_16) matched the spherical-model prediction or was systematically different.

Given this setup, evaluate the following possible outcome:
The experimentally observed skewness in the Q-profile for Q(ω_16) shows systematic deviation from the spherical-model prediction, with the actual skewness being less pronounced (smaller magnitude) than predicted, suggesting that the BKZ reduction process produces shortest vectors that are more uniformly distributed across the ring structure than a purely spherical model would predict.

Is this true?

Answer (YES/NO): YES